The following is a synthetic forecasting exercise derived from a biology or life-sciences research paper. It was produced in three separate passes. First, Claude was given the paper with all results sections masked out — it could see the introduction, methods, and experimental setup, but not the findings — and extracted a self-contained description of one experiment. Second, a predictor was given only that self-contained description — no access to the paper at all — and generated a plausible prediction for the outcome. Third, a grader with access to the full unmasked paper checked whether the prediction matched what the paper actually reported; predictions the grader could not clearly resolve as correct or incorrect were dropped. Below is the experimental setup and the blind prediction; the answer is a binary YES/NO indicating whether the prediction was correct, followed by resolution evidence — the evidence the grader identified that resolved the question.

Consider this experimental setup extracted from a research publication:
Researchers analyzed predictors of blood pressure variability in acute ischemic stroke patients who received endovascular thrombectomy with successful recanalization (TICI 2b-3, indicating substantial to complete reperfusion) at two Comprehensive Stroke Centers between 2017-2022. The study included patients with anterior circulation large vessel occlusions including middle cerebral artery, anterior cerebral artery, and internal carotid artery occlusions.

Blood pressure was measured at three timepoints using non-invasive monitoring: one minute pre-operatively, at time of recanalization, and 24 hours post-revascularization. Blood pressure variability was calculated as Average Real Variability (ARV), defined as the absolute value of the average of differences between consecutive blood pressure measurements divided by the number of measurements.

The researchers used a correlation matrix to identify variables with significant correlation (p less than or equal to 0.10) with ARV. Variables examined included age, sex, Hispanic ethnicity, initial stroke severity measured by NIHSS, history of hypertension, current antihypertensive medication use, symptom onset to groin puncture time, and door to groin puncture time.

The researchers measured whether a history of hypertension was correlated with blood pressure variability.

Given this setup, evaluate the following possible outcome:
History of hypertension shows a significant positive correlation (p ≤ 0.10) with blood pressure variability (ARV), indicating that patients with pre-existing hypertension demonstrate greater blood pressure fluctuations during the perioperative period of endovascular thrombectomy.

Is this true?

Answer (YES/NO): NO